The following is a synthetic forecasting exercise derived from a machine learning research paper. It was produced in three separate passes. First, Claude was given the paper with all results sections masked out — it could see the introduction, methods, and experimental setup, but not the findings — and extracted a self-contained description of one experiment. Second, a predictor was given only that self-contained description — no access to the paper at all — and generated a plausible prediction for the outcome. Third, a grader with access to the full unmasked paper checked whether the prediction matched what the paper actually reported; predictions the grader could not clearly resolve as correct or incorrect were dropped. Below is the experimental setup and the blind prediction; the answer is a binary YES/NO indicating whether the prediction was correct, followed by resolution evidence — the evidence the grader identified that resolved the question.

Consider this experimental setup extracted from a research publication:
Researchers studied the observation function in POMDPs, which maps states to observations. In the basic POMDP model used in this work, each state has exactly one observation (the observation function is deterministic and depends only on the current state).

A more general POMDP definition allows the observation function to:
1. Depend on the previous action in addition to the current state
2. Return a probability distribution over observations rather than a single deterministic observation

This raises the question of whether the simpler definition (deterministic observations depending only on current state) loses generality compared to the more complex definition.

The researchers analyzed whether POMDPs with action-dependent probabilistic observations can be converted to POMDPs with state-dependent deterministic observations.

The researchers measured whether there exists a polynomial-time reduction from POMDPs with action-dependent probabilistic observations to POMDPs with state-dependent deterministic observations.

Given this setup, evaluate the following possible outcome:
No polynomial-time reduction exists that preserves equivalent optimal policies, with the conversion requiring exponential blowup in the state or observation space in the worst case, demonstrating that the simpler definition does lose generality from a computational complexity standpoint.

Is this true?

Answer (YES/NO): NO